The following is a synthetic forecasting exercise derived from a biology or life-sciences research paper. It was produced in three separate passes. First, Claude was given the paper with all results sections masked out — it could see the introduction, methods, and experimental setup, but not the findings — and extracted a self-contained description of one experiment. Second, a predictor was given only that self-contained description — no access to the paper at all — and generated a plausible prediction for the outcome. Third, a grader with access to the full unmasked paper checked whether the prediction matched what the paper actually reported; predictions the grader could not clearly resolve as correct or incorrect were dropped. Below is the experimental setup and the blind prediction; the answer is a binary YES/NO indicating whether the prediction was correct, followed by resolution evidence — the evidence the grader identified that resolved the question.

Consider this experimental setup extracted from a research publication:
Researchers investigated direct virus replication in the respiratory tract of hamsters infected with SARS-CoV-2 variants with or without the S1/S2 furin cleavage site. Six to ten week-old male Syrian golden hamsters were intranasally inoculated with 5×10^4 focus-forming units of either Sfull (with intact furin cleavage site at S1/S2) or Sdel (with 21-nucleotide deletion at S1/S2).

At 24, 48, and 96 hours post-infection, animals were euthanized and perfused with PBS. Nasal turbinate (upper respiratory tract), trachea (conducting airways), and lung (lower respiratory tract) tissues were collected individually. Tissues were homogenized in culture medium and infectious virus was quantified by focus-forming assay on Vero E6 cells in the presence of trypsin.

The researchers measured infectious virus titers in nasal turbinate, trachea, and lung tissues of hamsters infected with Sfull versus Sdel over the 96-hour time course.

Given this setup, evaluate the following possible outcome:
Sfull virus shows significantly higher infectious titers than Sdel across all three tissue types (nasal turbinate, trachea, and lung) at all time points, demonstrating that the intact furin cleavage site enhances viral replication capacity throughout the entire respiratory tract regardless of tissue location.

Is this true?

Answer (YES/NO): NO